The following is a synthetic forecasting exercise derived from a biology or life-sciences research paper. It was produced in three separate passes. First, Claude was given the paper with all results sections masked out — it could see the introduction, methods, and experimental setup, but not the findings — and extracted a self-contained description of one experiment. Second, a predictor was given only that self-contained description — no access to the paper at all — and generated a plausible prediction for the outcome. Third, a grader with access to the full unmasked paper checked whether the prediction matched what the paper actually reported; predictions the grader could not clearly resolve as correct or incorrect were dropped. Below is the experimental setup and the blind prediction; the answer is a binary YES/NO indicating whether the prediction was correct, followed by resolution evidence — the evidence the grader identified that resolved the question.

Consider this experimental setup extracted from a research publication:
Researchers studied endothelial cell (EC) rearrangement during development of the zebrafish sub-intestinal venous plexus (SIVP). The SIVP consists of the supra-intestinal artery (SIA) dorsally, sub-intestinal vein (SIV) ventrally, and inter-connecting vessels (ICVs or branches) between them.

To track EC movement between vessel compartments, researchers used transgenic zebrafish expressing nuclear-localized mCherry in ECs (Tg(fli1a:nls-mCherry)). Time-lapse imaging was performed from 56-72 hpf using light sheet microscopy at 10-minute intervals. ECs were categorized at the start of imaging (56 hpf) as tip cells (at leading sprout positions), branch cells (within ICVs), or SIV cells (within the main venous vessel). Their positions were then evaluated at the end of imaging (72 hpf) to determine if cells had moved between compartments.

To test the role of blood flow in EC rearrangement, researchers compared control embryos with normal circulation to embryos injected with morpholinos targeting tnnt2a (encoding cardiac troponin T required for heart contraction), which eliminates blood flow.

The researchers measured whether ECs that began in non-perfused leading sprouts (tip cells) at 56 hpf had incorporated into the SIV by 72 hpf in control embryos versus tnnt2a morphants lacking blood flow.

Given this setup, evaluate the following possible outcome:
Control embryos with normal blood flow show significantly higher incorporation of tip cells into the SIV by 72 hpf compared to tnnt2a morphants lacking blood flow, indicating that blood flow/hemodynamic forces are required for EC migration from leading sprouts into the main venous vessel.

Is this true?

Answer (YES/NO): YES